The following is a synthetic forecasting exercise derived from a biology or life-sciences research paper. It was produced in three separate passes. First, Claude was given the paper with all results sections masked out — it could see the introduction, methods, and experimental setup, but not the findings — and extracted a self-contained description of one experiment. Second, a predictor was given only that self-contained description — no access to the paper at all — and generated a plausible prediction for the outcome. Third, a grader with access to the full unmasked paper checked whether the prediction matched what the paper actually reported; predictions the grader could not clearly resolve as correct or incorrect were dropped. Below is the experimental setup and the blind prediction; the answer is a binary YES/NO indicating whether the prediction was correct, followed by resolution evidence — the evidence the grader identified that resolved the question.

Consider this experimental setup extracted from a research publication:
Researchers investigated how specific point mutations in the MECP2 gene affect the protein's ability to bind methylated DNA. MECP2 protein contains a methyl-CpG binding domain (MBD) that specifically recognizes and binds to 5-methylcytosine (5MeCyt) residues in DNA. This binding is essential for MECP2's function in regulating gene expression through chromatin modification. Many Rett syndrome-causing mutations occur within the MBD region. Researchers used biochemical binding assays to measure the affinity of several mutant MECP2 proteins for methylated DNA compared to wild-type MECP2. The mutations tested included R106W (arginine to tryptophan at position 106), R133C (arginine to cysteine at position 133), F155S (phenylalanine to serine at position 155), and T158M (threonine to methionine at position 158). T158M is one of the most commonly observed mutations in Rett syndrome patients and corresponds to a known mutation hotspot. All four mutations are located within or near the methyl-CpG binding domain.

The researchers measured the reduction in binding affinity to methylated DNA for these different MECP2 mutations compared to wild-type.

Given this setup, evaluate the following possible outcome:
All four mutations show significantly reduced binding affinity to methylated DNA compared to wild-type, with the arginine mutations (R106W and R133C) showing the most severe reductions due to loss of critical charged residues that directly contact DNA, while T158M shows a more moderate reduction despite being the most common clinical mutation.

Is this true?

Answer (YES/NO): NO